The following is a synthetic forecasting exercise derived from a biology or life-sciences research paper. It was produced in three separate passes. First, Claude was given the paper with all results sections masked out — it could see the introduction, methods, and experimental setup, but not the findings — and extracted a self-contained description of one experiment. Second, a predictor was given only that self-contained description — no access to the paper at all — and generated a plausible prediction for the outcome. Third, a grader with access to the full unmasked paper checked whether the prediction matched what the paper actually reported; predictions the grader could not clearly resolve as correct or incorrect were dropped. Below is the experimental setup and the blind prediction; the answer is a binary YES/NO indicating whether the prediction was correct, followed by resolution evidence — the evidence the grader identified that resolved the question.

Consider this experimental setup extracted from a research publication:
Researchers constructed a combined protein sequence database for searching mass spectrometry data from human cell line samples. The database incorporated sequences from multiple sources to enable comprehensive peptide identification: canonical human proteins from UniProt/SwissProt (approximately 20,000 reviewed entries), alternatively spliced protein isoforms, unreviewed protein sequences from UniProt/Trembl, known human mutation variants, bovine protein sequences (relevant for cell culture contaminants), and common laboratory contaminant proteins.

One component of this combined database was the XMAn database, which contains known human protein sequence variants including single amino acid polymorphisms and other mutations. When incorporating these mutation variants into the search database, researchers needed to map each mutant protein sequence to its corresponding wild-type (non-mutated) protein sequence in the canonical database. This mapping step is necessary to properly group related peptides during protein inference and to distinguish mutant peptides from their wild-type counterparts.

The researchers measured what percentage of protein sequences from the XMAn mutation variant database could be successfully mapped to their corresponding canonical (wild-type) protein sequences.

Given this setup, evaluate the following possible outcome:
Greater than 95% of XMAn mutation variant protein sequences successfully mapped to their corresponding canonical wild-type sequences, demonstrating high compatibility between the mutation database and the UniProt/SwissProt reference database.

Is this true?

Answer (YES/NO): NO